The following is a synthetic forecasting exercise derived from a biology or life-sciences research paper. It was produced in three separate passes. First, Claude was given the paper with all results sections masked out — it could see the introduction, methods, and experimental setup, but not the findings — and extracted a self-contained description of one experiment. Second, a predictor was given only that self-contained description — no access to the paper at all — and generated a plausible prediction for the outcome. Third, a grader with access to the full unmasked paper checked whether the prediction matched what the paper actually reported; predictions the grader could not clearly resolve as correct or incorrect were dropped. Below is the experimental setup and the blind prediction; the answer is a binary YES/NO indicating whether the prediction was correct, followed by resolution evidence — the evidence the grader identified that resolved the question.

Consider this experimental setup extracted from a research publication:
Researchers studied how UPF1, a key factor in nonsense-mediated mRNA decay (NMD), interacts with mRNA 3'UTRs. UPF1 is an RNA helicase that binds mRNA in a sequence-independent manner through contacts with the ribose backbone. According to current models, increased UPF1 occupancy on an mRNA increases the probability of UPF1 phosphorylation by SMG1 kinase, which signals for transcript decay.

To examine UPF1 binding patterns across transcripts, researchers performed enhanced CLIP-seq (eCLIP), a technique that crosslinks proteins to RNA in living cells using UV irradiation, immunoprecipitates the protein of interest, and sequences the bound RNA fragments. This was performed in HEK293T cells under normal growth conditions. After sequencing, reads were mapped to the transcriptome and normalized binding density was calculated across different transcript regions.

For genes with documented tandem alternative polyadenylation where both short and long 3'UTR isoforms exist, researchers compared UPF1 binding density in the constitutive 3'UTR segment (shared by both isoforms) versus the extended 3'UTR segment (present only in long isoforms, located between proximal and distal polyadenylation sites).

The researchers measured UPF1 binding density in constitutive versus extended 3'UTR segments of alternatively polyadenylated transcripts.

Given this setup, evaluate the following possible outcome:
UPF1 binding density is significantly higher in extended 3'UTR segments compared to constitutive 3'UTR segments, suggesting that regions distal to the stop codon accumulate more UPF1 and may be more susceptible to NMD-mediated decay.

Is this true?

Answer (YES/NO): YES